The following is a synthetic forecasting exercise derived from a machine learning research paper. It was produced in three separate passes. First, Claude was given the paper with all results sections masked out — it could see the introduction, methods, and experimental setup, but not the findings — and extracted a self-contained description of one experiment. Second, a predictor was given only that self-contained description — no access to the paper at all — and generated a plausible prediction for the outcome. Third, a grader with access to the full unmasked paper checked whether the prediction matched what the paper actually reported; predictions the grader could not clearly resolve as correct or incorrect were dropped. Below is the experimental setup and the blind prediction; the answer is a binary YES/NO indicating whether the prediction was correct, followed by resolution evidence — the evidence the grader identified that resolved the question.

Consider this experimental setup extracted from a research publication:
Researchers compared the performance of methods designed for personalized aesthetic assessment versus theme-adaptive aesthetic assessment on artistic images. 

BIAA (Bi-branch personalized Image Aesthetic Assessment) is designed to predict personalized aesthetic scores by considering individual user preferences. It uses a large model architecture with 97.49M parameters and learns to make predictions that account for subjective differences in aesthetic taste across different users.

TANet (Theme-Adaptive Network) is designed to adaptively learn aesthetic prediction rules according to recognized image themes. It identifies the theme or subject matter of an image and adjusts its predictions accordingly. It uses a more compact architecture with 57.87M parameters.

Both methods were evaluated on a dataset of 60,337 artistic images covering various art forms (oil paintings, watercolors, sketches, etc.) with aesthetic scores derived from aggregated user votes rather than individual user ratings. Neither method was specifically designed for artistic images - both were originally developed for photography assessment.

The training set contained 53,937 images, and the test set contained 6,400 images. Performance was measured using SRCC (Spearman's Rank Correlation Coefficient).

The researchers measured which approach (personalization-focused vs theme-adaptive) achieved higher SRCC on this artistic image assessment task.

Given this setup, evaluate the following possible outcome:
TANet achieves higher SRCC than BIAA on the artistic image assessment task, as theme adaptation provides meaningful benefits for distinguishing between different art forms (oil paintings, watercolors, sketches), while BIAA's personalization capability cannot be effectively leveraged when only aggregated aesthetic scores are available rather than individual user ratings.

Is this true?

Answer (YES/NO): YES